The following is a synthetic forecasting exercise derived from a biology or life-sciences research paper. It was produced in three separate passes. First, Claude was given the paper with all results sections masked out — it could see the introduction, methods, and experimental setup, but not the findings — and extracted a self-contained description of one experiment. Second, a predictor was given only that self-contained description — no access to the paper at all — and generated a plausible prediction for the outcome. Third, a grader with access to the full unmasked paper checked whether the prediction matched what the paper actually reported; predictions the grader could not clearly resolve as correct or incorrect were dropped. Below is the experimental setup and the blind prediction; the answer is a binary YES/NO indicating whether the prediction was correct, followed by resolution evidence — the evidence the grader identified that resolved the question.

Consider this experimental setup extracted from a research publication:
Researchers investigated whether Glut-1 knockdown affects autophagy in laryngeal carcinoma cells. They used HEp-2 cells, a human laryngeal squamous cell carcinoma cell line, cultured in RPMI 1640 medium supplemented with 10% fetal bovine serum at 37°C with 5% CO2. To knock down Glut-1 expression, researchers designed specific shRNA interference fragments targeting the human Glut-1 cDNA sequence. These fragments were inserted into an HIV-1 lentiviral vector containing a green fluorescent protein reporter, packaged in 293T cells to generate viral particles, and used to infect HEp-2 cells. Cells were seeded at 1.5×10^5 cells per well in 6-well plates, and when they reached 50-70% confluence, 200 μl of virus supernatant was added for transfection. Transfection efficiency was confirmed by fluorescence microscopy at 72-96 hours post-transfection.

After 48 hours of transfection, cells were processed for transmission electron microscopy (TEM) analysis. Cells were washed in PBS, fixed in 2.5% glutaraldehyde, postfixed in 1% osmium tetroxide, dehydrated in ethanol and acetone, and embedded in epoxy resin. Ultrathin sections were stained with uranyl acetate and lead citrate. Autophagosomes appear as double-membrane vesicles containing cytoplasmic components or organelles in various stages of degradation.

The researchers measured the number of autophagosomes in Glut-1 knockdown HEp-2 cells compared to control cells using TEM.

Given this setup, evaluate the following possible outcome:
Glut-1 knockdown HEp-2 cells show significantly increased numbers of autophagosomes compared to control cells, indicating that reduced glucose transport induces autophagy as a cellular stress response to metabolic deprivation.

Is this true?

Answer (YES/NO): YES